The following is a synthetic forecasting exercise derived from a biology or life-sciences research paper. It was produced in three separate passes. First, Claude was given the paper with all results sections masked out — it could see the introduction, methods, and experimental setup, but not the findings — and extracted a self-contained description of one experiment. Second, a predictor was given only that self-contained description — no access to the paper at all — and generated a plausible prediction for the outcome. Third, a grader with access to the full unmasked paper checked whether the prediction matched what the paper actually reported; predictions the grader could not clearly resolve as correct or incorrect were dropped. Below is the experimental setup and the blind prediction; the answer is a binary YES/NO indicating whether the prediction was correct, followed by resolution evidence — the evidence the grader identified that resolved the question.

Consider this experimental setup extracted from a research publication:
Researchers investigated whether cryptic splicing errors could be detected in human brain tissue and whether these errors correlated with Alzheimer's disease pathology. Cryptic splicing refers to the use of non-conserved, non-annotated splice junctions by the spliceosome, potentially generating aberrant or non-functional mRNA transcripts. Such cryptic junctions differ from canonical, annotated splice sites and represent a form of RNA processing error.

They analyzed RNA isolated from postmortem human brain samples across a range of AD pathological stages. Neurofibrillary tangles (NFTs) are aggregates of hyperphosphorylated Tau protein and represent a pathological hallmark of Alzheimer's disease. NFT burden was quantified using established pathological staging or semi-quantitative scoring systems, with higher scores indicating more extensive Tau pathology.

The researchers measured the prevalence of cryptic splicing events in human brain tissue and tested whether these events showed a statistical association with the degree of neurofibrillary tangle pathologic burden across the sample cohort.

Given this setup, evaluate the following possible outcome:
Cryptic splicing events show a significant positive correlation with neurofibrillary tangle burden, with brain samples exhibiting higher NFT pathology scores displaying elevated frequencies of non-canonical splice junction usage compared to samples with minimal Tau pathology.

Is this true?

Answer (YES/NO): YES